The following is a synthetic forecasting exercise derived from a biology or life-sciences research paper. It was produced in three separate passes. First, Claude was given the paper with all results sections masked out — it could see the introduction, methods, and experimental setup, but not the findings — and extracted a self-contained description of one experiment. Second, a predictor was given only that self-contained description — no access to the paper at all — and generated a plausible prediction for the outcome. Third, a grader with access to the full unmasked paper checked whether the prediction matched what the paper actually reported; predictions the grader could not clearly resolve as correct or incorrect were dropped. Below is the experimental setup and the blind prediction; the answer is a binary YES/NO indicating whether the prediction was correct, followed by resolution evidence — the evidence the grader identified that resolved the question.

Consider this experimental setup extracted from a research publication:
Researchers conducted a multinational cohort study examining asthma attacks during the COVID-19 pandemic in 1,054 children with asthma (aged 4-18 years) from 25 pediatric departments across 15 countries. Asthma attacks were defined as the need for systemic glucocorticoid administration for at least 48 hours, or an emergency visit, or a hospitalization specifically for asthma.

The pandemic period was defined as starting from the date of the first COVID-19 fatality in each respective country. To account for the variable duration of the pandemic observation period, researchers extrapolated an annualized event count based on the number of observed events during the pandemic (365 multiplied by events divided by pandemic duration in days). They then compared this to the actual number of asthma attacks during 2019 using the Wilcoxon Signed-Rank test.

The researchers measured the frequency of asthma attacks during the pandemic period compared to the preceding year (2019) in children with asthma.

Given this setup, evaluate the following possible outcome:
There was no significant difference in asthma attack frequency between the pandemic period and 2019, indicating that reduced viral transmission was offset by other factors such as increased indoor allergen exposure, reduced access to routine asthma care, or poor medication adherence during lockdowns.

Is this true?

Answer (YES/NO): NO